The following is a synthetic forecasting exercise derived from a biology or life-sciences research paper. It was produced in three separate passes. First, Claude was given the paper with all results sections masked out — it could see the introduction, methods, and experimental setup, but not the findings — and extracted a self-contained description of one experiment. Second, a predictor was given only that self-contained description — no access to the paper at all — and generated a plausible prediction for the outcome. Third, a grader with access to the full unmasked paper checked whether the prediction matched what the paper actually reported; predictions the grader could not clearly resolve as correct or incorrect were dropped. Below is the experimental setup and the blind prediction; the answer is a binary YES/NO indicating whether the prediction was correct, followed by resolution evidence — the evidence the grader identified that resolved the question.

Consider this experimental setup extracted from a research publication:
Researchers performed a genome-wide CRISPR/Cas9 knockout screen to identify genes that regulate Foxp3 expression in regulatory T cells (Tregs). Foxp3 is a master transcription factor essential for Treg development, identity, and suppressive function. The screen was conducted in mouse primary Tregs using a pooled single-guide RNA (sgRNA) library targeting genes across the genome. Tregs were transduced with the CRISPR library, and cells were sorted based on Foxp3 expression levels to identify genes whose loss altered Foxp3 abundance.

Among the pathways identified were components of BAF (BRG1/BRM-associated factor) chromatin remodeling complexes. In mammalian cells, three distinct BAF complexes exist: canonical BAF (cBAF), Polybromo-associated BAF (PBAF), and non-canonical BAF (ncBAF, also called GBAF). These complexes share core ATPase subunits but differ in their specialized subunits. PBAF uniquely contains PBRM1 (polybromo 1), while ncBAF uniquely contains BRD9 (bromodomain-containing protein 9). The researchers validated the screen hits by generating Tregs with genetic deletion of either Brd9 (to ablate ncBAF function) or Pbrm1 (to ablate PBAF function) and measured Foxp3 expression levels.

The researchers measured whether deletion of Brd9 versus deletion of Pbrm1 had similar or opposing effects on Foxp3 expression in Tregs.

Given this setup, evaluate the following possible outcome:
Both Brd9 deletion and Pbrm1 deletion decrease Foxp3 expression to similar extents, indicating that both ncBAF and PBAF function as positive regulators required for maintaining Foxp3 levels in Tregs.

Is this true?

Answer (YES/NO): NO